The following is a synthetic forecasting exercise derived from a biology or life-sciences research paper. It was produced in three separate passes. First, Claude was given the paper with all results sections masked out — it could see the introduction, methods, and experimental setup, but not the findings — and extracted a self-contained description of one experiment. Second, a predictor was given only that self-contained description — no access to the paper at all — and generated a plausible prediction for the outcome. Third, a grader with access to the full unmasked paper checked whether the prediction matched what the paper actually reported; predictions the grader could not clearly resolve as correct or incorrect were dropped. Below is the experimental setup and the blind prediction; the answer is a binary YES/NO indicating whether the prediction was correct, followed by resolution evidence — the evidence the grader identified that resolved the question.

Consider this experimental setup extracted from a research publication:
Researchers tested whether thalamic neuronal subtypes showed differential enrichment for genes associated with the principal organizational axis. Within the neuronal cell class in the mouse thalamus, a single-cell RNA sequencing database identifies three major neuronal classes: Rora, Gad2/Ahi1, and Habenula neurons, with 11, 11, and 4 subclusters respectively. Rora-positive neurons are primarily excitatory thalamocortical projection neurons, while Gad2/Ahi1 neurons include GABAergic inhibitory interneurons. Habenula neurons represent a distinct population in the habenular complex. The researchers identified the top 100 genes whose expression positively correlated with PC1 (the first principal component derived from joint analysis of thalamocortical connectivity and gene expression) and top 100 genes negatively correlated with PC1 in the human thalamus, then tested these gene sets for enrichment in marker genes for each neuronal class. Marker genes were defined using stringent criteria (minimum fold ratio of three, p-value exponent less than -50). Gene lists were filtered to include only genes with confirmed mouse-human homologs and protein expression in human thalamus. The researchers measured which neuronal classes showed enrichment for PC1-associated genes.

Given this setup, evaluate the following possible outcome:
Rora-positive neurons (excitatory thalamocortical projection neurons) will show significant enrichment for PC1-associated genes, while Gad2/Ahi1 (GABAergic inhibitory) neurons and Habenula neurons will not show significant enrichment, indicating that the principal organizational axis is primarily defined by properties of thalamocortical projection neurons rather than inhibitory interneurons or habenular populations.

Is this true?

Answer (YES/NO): NO